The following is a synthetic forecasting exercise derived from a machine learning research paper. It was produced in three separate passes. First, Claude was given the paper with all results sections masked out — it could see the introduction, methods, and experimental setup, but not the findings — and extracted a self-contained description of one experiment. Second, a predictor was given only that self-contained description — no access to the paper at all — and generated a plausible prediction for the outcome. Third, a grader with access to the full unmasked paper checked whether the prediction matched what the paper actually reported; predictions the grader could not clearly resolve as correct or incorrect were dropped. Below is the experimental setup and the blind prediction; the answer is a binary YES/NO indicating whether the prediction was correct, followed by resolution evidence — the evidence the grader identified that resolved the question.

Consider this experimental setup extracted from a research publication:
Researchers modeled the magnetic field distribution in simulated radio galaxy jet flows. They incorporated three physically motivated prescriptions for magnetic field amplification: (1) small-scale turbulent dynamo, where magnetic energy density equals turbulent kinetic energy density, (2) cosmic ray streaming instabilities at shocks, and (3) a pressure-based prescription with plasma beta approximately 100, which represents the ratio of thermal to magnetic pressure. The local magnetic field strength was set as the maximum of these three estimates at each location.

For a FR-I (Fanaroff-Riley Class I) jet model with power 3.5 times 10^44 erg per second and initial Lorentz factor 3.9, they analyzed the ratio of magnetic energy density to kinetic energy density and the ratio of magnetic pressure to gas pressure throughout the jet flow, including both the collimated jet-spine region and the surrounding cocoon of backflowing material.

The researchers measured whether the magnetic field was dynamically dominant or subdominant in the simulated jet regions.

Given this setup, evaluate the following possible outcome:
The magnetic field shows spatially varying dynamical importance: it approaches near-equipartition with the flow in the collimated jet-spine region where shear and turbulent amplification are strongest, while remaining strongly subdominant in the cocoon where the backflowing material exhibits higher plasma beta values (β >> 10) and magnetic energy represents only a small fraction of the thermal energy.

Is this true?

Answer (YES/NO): NO